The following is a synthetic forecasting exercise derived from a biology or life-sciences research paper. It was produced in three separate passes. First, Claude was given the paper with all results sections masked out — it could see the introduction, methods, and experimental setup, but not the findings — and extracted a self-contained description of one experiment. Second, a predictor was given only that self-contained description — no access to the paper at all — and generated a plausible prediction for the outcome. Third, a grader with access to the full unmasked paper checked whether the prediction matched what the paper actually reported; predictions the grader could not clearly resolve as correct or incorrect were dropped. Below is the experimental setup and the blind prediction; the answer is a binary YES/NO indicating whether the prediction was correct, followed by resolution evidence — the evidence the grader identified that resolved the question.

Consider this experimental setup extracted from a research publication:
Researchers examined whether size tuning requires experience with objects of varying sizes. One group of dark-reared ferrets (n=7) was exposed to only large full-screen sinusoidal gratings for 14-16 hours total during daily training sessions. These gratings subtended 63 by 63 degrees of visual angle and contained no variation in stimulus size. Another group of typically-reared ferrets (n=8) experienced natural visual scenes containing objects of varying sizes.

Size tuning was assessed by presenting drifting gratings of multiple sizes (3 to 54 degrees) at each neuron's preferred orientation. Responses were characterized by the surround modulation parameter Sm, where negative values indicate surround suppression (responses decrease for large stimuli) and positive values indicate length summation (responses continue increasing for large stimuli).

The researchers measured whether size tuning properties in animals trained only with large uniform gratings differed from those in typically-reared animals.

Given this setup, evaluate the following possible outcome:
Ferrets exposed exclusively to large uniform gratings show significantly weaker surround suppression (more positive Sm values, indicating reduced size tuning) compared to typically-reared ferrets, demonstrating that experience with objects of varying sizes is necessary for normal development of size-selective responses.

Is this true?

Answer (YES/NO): NO